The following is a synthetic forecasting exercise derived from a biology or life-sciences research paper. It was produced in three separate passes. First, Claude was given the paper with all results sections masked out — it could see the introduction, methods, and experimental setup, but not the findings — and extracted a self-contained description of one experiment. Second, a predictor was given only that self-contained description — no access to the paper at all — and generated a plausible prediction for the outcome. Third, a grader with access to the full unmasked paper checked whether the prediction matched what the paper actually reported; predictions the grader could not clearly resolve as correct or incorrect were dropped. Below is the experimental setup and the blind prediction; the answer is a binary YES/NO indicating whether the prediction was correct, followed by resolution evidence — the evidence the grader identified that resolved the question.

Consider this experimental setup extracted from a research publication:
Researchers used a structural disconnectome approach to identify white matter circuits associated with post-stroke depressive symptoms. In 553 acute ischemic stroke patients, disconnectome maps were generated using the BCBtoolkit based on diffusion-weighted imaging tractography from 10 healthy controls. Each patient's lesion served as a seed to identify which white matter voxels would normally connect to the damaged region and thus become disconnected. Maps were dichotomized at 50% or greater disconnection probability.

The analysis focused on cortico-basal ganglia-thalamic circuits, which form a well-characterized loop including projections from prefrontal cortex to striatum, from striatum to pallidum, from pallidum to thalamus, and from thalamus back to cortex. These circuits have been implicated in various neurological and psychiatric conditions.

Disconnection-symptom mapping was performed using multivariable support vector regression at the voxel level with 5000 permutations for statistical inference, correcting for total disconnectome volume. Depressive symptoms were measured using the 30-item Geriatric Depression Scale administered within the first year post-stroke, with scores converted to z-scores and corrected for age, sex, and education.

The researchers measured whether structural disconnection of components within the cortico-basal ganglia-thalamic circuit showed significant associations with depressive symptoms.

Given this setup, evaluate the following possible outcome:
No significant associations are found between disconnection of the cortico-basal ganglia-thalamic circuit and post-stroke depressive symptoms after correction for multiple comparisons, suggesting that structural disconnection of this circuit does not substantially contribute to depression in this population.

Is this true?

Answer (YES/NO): NO